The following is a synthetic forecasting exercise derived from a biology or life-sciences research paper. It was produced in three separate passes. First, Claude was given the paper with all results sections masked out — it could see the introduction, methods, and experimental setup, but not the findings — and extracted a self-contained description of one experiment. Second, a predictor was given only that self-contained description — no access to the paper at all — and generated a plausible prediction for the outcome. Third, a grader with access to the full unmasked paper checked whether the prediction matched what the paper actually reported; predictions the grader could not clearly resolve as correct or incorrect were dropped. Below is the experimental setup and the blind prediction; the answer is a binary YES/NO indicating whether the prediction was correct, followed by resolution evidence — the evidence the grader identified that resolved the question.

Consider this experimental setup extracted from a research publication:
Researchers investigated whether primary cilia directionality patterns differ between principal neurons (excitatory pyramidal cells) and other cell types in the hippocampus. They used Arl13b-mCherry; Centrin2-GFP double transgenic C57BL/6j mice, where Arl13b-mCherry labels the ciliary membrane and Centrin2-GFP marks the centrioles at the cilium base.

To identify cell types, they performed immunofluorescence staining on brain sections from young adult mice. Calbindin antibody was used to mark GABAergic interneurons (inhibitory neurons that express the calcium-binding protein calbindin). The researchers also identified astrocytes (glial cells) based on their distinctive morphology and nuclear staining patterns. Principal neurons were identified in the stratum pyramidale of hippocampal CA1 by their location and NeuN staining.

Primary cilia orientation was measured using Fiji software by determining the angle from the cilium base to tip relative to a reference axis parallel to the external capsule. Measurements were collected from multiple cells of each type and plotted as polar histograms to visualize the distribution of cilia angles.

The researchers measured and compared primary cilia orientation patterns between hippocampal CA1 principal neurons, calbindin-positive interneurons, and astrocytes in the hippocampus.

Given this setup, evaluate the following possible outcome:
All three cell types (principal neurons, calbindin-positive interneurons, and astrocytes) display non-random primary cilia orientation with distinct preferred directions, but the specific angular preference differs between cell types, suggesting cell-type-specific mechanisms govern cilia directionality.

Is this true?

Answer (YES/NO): NO